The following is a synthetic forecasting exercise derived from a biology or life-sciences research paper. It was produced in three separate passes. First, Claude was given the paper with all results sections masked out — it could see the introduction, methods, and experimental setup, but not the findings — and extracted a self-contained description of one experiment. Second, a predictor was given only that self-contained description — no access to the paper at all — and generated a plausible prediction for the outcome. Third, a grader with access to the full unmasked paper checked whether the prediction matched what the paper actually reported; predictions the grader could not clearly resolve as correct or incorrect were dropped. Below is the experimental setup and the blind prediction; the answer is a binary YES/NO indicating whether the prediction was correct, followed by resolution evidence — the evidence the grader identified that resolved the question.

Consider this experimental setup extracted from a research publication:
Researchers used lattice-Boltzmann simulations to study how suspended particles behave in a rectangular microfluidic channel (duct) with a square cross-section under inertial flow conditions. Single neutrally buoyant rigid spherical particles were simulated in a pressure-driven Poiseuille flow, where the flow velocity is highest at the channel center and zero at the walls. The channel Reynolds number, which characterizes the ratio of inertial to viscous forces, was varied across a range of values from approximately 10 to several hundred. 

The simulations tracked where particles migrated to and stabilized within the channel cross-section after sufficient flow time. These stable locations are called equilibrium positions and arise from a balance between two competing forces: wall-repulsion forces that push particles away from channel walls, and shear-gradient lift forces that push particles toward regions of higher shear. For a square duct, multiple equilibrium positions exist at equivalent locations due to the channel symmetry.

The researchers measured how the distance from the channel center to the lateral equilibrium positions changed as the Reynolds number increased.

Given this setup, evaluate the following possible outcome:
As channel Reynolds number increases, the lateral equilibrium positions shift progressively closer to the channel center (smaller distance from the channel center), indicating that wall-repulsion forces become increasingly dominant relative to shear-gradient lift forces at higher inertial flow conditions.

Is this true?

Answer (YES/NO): NO